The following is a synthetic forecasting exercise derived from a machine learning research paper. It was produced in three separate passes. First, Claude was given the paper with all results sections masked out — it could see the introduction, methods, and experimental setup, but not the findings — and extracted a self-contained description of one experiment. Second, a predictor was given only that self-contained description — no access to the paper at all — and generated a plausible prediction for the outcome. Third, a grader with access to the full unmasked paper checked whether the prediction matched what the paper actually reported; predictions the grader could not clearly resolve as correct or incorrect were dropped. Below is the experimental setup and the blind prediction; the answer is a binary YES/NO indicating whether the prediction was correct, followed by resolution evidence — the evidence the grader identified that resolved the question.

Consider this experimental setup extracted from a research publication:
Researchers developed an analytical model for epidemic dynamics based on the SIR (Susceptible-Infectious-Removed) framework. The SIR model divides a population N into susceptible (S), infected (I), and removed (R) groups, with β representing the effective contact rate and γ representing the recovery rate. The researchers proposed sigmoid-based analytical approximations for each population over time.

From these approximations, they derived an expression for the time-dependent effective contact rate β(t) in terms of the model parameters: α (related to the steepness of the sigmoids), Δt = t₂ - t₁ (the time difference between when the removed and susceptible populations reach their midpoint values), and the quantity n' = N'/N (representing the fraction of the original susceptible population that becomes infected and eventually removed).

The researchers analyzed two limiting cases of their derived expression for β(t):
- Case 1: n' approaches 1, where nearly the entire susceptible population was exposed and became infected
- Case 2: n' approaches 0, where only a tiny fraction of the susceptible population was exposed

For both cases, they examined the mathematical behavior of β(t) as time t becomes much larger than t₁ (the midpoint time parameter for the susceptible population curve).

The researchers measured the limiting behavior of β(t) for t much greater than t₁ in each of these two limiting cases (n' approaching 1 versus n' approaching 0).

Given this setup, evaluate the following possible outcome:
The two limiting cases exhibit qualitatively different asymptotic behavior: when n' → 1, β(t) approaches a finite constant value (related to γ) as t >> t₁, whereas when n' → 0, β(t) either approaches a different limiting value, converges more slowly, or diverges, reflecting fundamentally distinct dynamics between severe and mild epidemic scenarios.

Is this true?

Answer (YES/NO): NO